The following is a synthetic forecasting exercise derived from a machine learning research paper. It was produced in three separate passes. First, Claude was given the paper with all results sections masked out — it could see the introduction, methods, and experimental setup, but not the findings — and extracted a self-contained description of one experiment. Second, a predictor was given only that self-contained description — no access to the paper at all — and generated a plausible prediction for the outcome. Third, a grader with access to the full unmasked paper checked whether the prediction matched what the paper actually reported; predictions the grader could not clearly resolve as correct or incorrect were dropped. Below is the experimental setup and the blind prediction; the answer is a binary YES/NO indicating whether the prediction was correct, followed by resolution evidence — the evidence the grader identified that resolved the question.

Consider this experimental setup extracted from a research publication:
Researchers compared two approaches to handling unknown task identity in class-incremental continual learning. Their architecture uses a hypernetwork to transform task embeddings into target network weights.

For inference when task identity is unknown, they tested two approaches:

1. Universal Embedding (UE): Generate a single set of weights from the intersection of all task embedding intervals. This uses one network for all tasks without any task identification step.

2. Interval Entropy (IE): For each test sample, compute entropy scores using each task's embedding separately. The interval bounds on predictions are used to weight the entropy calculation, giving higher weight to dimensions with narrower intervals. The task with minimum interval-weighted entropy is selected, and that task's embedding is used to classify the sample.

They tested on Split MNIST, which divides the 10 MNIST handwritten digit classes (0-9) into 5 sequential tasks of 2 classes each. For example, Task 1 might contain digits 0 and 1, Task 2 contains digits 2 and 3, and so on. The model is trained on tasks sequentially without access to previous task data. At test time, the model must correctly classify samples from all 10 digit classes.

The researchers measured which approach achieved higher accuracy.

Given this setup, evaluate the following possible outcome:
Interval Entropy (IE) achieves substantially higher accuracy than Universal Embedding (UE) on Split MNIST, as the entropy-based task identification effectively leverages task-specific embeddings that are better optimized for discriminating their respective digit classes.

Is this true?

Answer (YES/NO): NO